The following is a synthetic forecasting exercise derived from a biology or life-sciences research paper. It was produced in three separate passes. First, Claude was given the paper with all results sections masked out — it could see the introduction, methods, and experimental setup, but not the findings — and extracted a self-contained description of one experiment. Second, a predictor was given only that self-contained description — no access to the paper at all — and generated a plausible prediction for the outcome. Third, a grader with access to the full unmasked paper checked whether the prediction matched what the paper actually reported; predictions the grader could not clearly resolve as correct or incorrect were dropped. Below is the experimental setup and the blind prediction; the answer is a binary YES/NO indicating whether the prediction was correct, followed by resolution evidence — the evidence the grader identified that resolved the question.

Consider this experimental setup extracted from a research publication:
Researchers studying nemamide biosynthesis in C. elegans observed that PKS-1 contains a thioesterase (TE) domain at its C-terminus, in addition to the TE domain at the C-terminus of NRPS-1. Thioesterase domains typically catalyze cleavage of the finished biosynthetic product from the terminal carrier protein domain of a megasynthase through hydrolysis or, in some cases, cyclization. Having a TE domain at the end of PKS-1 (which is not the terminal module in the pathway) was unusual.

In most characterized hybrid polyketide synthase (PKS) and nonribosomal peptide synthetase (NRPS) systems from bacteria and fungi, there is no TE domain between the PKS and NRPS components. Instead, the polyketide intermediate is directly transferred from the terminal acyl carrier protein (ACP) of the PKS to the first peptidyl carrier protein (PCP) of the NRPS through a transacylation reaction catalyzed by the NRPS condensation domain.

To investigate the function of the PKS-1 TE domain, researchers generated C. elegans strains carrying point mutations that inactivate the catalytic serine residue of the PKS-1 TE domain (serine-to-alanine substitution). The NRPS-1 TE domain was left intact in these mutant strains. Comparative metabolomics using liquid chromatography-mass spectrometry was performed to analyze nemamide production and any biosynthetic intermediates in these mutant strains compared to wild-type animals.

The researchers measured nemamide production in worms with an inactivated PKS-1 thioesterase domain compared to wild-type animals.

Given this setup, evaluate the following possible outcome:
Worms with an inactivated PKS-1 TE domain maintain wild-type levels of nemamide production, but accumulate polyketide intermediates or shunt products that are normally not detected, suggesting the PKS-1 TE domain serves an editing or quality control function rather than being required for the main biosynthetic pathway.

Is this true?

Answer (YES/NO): NO